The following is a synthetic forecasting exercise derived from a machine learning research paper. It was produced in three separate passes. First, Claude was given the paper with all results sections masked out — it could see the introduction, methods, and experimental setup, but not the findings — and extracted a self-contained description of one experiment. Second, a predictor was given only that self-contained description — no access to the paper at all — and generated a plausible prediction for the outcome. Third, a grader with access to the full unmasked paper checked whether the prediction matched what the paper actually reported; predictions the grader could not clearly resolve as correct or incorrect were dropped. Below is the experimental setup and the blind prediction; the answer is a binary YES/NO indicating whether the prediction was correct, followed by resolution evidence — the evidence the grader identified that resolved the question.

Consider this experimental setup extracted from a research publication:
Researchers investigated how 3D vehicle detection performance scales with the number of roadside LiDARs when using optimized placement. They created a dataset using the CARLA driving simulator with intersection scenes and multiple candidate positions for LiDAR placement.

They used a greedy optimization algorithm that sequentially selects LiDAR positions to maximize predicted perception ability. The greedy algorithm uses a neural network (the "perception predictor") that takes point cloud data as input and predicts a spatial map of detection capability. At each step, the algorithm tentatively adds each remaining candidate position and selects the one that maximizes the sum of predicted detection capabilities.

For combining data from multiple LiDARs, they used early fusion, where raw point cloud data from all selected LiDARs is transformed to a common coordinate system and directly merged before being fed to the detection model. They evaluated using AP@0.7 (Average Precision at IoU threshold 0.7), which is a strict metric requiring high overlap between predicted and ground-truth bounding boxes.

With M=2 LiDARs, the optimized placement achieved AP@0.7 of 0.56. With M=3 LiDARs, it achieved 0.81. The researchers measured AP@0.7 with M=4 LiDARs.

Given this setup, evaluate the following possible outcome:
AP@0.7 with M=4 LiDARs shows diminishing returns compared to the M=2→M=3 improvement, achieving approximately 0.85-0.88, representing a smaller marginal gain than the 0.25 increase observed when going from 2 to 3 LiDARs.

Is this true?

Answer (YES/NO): NO